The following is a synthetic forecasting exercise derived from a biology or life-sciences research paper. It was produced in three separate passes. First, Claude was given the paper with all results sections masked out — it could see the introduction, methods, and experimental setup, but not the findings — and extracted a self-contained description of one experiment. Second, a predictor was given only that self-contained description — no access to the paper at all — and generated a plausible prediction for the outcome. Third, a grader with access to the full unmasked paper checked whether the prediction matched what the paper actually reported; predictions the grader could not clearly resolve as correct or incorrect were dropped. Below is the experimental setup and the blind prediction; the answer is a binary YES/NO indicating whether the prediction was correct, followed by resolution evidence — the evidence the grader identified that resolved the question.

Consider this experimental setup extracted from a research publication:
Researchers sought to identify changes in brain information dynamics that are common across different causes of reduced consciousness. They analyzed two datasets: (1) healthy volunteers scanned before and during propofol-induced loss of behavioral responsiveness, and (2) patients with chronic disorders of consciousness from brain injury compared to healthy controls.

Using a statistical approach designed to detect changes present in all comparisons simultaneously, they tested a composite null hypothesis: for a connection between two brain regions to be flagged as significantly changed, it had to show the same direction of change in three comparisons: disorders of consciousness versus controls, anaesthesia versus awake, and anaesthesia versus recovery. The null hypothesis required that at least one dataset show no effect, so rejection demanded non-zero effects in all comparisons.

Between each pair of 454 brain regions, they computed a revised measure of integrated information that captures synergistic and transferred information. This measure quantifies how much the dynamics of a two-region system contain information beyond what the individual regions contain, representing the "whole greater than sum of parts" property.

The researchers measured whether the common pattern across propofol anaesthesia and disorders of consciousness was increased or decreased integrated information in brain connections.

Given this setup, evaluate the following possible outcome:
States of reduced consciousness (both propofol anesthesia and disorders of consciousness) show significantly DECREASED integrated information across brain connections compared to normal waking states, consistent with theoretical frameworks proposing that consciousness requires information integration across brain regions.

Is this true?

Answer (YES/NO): YES